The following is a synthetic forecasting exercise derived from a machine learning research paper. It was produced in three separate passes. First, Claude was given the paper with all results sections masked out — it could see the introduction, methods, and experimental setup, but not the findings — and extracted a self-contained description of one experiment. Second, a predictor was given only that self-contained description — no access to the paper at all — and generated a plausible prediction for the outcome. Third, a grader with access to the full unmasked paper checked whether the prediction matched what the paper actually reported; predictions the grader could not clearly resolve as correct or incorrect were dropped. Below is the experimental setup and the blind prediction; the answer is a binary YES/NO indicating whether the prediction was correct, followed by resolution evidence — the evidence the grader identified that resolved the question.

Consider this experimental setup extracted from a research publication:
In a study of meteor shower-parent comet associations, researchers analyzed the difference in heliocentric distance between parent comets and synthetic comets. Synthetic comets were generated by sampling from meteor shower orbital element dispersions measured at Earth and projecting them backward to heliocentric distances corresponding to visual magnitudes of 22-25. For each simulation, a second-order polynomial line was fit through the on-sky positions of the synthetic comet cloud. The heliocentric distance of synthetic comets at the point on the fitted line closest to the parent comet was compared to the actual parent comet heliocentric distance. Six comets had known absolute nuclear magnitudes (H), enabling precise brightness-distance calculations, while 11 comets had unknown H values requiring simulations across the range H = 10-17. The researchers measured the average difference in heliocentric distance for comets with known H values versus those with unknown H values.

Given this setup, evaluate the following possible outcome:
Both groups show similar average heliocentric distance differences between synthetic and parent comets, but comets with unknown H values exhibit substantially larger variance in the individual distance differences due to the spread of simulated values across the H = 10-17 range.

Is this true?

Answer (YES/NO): NO